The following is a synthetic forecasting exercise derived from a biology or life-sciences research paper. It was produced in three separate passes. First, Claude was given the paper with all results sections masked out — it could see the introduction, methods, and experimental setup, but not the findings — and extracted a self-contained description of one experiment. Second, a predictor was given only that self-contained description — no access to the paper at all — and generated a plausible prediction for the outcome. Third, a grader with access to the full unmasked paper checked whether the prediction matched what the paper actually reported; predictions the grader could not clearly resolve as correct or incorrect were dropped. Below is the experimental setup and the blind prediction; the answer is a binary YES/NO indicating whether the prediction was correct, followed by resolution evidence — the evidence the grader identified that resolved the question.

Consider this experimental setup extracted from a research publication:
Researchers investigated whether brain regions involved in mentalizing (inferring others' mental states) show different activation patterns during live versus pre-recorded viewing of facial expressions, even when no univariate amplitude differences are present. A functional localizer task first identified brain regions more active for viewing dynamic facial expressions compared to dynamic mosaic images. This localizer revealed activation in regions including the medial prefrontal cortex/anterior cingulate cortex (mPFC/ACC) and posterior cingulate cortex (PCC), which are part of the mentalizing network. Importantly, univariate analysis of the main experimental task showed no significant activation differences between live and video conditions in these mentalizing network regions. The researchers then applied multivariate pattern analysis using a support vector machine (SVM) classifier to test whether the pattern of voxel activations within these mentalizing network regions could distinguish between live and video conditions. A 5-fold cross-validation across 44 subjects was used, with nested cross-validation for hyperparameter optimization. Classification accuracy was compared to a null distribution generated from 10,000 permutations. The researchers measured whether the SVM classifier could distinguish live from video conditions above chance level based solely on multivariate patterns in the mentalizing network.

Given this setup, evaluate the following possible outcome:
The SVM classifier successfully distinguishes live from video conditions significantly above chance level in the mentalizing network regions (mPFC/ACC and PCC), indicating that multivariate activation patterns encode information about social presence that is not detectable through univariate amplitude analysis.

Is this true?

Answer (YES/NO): YES